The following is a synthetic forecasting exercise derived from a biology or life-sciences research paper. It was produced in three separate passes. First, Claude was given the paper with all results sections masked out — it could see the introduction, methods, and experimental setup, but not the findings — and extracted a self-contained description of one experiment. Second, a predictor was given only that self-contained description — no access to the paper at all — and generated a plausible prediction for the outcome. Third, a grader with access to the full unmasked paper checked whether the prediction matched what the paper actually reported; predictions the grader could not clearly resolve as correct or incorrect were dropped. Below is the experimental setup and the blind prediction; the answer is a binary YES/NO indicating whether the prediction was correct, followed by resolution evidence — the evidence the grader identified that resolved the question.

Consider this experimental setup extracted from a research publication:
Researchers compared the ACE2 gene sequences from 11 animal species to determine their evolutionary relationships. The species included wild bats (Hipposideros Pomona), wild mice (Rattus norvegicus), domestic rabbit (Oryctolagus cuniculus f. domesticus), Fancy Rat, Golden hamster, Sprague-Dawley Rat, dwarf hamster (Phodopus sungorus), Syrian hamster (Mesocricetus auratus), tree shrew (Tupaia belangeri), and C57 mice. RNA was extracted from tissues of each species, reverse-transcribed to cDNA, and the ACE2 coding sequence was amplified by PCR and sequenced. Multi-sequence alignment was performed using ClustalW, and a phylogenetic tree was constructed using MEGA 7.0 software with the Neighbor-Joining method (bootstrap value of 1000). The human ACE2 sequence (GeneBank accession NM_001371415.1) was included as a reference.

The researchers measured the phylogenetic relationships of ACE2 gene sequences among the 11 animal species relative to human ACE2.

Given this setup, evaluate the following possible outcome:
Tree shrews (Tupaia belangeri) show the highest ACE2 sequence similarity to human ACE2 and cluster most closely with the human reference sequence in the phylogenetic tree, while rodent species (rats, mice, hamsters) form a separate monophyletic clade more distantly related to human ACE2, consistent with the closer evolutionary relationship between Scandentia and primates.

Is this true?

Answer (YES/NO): NO